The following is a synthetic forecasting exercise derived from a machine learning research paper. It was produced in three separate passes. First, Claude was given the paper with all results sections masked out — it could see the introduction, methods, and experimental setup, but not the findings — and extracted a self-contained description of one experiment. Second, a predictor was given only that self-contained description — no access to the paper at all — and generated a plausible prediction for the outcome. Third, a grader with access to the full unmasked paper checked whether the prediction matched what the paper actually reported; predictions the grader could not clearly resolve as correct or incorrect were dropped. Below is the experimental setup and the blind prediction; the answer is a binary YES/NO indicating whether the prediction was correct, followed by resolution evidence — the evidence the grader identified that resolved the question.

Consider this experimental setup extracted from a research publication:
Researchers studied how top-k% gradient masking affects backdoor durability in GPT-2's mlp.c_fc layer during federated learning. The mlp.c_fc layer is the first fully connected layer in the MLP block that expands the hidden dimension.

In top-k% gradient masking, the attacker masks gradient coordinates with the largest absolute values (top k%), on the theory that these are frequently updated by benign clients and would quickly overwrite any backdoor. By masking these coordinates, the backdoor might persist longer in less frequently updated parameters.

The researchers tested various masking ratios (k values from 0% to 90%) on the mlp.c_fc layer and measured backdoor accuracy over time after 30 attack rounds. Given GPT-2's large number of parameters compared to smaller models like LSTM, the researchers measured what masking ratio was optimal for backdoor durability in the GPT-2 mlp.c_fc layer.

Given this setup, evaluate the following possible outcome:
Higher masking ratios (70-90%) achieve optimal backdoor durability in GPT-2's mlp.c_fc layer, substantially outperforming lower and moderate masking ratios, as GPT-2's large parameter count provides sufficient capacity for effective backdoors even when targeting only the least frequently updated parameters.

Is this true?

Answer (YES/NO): NO